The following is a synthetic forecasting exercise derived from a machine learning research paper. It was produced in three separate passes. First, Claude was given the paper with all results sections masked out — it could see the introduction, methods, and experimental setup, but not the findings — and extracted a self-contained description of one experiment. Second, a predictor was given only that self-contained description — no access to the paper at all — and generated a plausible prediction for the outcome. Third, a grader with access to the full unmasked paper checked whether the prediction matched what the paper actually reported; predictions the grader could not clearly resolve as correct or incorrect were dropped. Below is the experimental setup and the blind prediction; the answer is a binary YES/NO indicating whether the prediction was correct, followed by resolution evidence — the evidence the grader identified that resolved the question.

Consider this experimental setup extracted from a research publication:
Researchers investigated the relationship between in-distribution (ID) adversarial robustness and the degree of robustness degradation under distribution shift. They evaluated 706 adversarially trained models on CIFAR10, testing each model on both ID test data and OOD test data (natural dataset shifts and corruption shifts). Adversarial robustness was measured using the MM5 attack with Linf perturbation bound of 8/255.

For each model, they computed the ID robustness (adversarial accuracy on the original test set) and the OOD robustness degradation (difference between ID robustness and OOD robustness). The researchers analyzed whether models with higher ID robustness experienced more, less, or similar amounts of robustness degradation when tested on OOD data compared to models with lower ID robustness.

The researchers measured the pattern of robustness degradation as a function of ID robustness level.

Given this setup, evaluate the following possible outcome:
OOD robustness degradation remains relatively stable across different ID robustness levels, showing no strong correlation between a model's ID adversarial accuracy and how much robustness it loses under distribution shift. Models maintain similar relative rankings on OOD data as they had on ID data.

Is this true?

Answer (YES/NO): NO